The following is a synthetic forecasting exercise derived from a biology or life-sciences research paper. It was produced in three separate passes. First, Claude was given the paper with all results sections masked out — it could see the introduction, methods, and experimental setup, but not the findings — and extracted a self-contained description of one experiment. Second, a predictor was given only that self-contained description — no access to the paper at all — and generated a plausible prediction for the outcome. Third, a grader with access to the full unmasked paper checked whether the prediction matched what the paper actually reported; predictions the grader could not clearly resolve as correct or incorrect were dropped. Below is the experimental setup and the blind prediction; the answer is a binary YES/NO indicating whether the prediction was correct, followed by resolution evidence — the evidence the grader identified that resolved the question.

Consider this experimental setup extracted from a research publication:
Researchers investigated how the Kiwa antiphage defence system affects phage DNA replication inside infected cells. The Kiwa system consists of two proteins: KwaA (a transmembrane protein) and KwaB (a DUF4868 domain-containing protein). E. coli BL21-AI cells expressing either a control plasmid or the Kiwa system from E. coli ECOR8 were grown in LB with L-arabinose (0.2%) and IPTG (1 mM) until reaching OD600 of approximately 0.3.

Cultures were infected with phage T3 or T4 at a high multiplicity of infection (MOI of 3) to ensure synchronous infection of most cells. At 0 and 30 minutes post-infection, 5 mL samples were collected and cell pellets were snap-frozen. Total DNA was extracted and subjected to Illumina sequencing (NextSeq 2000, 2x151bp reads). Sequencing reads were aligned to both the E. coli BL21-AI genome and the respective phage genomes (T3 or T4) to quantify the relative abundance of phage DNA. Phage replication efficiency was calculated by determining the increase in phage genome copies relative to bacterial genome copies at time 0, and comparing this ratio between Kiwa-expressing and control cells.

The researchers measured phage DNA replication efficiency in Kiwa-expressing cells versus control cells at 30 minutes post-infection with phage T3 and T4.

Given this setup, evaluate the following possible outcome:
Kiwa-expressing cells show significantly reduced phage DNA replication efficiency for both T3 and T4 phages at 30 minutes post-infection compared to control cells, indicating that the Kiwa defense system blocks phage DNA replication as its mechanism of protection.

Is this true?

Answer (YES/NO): YES